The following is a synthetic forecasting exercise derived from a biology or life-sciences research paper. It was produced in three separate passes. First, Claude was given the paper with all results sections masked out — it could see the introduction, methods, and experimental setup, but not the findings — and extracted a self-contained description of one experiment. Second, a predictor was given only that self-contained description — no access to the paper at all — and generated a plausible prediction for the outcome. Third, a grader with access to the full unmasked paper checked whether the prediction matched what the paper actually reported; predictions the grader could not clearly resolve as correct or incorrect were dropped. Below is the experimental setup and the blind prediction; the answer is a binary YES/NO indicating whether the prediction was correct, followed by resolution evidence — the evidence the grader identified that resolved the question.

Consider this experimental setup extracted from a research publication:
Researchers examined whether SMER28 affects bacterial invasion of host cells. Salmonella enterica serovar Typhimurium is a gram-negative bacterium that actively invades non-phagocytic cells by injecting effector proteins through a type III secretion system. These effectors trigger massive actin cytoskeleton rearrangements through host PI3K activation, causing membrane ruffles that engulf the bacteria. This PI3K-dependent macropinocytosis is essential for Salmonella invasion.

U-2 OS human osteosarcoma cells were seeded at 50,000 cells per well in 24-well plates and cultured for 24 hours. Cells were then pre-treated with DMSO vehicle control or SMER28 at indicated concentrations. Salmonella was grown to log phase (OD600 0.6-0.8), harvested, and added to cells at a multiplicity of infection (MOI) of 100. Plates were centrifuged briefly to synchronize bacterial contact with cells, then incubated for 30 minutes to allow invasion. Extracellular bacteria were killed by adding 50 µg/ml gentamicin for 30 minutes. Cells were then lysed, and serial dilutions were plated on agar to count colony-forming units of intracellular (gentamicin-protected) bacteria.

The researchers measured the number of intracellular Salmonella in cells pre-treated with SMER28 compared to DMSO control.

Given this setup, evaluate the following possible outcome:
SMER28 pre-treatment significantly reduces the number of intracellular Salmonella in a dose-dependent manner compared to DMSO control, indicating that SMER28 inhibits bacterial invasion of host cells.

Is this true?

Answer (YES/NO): NO